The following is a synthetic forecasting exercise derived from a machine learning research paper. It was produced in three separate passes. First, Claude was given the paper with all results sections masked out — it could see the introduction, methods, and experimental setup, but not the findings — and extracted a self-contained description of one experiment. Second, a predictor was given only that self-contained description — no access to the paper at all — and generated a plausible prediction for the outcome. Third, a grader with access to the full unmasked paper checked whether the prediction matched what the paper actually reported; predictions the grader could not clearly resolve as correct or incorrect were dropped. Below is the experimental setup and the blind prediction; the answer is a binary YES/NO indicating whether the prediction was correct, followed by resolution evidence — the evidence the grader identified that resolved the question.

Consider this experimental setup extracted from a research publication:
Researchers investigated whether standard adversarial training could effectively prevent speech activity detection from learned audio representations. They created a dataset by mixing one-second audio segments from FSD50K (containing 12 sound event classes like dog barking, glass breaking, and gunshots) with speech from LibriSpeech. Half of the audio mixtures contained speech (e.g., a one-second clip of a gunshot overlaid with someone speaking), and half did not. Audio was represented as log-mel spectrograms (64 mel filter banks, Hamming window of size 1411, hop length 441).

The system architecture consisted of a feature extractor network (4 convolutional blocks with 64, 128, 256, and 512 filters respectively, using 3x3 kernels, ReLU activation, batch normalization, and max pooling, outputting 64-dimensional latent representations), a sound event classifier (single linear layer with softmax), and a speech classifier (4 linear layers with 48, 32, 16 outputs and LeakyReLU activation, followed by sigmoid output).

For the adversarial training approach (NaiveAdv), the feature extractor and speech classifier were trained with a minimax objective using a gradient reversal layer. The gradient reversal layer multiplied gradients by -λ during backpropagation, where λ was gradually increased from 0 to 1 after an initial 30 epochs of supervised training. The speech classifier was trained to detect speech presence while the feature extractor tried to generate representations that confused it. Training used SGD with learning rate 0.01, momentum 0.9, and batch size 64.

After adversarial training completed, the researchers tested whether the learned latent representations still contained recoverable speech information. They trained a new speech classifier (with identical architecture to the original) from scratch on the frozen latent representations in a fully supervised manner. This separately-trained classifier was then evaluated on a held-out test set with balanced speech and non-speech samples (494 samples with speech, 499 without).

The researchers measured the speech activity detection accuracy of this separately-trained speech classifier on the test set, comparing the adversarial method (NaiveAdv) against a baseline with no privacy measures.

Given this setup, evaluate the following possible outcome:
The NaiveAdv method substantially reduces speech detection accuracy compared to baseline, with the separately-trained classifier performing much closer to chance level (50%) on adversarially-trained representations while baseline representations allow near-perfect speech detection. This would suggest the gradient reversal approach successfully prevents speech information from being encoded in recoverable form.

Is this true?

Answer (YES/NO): NO